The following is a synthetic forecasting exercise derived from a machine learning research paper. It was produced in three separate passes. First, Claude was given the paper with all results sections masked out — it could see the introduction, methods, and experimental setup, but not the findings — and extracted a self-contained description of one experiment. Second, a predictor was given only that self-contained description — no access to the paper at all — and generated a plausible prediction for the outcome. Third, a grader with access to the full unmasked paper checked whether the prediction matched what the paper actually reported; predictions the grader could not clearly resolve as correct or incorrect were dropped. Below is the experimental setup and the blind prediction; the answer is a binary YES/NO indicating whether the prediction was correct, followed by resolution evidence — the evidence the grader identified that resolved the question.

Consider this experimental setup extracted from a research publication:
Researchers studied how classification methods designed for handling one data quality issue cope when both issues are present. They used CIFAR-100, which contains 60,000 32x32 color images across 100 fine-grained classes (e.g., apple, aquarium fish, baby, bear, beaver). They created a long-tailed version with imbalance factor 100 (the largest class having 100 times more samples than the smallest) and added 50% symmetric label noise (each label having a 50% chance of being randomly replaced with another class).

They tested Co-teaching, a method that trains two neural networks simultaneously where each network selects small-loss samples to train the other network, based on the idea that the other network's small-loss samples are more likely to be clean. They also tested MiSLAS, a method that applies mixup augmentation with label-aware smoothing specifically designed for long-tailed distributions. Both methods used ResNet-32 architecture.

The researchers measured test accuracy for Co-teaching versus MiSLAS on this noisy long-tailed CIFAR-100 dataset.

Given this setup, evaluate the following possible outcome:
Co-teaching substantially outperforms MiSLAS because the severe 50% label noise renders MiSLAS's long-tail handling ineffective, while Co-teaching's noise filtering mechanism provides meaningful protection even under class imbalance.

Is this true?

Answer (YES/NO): NO